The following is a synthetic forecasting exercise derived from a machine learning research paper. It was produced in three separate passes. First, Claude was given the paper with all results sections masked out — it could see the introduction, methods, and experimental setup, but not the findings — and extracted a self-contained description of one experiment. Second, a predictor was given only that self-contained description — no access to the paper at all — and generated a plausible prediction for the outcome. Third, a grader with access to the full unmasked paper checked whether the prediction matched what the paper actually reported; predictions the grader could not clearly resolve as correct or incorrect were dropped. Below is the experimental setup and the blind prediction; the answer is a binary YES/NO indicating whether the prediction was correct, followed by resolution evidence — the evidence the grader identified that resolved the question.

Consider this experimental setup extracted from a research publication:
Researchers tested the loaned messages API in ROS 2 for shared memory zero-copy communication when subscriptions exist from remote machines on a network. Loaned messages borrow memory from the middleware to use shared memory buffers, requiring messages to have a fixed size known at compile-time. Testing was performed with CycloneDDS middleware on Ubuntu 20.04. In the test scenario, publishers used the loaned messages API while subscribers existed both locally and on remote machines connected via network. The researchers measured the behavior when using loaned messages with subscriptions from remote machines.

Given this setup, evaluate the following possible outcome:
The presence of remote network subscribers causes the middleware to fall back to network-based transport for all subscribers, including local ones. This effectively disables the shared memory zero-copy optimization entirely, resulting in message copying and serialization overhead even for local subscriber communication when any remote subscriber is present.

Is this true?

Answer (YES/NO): NO